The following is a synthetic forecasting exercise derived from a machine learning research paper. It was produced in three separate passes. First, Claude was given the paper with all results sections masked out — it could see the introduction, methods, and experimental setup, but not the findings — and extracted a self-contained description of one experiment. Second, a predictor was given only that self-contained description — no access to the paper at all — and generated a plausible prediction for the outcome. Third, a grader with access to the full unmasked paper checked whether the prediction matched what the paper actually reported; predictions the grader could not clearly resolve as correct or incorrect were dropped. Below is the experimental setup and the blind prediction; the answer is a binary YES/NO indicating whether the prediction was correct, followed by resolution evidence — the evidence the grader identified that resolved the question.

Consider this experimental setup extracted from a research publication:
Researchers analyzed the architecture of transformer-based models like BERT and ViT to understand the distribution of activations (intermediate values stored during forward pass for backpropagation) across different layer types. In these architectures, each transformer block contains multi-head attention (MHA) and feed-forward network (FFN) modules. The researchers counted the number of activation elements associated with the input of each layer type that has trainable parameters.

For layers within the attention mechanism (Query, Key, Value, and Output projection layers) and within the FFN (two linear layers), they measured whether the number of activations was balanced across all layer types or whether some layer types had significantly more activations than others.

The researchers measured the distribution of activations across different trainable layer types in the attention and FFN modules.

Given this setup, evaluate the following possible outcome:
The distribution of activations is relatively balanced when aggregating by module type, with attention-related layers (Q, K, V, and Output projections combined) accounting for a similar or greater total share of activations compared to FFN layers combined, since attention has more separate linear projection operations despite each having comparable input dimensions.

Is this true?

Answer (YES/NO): NO